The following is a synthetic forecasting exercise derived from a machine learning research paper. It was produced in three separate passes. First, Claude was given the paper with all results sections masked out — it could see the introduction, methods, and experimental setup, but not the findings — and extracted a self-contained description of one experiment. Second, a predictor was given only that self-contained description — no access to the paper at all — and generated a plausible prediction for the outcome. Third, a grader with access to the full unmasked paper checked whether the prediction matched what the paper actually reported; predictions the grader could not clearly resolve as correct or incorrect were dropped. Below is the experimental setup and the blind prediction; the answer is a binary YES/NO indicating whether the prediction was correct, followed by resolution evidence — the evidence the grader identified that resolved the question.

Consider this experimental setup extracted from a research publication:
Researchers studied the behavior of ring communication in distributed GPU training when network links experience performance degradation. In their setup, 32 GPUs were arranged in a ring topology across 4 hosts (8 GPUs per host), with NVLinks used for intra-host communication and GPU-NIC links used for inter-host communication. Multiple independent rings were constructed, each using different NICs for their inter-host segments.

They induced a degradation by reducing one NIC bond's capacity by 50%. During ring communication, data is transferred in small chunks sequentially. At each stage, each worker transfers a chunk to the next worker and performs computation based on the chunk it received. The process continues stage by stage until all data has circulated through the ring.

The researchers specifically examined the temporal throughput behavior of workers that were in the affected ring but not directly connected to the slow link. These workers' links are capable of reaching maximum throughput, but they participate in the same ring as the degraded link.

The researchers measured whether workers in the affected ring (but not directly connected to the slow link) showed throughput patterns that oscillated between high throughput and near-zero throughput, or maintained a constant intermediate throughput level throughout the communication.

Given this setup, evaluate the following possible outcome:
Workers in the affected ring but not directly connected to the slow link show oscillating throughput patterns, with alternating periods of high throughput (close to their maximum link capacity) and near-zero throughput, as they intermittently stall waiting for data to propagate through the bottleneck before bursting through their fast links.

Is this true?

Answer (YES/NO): YES